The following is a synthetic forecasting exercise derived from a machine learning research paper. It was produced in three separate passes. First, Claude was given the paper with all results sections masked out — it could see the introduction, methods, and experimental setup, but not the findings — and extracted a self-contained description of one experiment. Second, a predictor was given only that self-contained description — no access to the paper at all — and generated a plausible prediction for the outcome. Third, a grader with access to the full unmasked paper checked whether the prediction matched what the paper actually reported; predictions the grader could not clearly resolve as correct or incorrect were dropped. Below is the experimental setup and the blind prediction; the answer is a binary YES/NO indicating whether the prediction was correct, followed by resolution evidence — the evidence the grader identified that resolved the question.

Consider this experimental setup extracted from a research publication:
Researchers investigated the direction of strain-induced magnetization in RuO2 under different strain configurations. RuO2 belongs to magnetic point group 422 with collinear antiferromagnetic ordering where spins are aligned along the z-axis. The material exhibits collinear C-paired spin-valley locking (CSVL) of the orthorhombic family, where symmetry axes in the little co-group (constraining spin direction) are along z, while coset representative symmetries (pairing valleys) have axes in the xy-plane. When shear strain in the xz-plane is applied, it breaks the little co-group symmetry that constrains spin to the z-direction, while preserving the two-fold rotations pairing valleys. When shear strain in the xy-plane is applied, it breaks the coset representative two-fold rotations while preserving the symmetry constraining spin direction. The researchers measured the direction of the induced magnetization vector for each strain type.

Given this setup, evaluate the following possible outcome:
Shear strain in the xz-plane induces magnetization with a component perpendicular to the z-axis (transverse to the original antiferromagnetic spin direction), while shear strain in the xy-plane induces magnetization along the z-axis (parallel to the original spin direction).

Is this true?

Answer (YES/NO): YES